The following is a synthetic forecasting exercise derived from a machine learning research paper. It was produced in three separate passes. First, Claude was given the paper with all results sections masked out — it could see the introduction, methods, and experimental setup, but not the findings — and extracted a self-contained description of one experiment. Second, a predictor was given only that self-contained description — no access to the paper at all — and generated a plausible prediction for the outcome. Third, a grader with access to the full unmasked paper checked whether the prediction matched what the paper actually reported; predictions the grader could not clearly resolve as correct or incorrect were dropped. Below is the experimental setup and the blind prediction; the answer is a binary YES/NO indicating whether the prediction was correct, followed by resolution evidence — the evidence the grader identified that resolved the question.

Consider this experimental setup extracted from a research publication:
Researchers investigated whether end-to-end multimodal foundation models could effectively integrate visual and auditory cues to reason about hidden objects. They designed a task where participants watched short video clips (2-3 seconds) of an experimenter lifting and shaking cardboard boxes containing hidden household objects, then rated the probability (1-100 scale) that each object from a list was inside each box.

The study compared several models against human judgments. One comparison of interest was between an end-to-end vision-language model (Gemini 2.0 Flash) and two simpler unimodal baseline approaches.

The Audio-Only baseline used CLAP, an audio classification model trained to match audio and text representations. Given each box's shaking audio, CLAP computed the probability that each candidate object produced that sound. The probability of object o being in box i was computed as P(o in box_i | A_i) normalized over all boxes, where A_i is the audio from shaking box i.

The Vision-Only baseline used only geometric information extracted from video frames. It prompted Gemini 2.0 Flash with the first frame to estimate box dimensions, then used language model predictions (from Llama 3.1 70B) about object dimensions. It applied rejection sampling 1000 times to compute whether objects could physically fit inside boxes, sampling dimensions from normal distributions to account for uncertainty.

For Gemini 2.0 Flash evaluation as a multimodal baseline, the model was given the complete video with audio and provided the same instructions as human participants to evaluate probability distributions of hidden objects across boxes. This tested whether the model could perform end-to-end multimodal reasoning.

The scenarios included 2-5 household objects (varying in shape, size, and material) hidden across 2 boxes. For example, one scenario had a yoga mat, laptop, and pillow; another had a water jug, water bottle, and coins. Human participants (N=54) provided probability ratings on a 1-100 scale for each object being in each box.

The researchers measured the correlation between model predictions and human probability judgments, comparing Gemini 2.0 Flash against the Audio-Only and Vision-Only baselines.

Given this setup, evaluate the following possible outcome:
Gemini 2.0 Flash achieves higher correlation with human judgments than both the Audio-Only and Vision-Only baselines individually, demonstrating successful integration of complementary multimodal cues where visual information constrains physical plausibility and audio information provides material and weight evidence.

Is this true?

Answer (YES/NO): NO